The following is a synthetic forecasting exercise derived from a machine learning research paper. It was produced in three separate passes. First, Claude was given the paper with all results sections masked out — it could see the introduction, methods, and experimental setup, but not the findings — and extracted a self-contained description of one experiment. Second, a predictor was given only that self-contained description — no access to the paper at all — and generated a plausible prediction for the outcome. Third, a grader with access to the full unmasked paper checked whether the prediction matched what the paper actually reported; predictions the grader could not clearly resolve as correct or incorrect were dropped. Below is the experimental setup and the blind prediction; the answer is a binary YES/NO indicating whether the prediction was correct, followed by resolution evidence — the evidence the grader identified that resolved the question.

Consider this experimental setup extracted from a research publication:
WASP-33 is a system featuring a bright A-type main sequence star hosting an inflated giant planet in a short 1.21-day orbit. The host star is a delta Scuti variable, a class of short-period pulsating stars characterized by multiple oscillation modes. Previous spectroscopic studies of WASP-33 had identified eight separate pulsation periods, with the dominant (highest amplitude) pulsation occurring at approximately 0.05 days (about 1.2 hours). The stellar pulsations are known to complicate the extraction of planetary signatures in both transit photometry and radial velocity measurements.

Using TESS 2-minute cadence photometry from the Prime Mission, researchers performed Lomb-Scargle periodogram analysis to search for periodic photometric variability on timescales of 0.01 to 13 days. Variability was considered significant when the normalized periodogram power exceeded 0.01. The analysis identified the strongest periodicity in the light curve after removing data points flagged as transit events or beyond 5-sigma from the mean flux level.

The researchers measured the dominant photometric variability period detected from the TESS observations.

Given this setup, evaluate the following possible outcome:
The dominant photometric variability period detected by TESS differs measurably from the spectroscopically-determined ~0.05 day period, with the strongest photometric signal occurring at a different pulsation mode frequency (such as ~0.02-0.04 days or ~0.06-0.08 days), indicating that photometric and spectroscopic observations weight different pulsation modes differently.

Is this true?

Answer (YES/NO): NO